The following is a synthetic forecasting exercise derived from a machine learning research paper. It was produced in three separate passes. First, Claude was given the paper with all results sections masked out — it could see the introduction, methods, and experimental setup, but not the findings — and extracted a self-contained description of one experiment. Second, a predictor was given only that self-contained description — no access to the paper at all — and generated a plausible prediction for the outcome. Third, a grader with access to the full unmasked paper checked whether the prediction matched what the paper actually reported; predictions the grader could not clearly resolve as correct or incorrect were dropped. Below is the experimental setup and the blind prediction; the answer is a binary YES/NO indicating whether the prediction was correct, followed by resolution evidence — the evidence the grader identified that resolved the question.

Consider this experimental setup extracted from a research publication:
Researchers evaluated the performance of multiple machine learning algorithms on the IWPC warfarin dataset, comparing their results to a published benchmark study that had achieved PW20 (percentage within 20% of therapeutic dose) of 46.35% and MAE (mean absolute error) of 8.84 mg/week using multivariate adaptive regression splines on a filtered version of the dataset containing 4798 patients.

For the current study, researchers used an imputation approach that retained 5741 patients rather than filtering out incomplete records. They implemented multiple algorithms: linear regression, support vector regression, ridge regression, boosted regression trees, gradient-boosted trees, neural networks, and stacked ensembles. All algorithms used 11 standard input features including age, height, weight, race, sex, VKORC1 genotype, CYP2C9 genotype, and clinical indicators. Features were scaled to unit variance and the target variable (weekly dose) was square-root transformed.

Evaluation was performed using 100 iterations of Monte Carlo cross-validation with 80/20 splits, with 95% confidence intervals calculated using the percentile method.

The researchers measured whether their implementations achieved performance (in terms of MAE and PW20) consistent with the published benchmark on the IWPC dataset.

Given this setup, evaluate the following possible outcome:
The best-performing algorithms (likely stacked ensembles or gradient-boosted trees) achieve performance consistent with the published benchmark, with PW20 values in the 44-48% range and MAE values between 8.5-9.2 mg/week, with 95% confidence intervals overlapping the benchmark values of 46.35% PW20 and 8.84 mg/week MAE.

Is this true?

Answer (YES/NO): NO